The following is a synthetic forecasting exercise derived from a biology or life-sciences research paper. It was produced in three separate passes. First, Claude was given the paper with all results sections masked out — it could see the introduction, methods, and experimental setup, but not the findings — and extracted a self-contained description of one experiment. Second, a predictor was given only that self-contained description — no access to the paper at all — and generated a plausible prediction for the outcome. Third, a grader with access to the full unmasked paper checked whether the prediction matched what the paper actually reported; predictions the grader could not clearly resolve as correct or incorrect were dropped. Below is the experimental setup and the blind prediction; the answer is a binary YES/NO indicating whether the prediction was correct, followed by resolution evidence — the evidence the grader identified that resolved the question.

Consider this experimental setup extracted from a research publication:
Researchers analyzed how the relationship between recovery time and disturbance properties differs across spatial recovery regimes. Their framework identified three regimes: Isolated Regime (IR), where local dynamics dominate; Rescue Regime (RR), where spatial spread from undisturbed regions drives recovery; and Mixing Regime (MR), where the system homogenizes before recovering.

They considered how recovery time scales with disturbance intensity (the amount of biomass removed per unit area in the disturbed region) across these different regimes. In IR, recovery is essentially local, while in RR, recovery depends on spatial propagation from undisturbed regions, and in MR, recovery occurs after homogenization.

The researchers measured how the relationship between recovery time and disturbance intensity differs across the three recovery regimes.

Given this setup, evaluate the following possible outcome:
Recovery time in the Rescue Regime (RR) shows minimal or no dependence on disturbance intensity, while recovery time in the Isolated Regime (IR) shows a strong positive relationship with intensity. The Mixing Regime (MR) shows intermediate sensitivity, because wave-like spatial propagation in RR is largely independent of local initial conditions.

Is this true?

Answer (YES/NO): YES